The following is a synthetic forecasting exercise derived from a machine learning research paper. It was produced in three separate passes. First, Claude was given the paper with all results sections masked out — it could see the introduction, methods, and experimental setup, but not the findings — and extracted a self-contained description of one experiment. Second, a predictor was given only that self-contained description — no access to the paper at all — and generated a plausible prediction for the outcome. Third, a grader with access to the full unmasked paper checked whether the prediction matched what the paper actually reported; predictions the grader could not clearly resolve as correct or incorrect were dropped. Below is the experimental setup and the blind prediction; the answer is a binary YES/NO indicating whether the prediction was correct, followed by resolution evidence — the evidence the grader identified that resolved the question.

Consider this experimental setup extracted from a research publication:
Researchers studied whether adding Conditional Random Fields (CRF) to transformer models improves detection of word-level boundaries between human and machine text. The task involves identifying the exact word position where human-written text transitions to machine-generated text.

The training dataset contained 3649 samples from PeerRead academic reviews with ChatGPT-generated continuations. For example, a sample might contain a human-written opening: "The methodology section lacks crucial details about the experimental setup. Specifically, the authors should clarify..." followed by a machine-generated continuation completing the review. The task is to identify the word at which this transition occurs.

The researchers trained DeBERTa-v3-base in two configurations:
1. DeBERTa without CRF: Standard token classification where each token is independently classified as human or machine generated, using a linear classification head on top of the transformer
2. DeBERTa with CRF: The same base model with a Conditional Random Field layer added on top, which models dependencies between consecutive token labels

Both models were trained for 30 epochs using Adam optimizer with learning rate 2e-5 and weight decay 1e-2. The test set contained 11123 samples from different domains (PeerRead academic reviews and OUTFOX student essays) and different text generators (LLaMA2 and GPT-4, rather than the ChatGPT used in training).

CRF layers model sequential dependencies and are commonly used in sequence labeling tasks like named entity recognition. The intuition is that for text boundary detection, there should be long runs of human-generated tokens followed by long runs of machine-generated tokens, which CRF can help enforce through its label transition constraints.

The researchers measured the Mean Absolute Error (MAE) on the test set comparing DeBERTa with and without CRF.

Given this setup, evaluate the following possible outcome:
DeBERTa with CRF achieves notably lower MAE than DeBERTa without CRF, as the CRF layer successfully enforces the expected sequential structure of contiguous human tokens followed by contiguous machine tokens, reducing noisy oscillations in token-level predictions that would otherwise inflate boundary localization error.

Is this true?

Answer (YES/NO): YES